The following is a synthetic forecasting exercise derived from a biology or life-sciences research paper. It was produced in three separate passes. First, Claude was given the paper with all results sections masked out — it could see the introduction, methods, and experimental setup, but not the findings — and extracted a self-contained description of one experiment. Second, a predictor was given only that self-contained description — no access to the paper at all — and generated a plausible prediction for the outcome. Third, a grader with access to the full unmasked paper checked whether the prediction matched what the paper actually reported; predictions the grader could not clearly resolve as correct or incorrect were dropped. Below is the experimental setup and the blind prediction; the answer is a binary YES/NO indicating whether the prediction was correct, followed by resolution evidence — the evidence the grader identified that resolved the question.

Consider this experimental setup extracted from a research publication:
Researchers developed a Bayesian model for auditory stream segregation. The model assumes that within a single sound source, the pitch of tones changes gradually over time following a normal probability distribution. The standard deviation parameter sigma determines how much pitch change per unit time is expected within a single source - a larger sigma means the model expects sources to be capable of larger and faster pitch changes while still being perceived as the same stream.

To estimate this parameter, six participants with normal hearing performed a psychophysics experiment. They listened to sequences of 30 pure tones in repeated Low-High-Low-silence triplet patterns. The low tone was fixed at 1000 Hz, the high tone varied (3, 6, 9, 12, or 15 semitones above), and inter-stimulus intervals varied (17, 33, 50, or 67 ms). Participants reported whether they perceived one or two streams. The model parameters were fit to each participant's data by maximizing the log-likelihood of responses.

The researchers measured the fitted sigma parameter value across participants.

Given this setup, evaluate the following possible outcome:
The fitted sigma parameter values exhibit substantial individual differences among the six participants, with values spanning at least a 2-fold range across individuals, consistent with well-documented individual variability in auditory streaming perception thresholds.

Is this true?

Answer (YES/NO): NO